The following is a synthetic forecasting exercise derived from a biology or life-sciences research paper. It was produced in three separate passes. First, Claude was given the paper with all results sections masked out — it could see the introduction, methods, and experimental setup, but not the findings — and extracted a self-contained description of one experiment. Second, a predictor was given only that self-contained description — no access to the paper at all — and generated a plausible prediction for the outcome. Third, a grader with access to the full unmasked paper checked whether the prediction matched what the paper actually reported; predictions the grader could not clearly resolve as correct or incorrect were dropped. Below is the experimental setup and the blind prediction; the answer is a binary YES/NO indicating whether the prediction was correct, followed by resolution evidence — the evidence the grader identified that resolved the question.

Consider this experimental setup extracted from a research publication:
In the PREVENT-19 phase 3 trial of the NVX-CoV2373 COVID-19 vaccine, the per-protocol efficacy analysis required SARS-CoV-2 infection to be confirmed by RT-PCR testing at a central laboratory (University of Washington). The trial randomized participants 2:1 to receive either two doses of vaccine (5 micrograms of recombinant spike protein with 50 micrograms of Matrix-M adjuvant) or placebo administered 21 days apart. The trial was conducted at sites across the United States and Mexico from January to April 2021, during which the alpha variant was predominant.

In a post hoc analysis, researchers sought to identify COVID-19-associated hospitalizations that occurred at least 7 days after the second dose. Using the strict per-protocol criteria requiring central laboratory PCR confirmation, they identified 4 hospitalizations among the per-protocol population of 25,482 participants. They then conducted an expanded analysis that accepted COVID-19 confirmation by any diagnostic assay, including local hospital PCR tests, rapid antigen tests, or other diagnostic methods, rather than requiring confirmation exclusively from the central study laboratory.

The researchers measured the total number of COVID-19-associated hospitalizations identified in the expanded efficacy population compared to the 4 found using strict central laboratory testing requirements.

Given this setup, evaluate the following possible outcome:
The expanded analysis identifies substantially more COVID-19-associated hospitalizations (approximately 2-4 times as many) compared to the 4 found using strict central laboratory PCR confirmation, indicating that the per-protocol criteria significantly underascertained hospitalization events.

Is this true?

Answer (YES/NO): YES